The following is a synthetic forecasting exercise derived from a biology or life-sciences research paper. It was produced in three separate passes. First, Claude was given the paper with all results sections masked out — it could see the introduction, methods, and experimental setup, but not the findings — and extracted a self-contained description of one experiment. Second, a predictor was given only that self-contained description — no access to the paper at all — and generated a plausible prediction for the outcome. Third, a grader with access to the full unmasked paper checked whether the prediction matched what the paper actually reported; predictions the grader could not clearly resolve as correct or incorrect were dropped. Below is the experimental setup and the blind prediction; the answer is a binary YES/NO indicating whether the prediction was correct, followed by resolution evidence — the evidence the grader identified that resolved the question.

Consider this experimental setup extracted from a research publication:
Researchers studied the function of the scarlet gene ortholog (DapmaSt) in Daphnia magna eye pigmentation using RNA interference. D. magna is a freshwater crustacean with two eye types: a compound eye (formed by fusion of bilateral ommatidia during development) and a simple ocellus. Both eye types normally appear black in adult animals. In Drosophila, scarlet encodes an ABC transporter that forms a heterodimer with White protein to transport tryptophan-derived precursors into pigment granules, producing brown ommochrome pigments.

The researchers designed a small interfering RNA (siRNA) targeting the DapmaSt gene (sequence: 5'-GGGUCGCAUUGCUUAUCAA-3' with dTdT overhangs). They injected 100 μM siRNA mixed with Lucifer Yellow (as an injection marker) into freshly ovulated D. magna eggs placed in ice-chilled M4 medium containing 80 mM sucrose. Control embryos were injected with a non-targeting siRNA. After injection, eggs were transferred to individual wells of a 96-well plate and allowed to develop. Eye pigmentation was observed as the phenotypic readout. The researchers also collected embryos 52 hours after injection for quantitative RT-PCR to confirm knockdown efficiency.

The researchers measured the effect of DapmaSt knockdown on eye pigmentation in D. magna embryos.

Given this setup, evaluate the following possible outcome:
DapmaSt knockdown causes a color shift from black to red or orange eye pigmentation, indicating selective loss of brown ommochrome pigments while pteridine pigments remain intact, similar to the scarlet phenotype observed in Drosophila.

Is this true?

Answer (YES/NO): NO